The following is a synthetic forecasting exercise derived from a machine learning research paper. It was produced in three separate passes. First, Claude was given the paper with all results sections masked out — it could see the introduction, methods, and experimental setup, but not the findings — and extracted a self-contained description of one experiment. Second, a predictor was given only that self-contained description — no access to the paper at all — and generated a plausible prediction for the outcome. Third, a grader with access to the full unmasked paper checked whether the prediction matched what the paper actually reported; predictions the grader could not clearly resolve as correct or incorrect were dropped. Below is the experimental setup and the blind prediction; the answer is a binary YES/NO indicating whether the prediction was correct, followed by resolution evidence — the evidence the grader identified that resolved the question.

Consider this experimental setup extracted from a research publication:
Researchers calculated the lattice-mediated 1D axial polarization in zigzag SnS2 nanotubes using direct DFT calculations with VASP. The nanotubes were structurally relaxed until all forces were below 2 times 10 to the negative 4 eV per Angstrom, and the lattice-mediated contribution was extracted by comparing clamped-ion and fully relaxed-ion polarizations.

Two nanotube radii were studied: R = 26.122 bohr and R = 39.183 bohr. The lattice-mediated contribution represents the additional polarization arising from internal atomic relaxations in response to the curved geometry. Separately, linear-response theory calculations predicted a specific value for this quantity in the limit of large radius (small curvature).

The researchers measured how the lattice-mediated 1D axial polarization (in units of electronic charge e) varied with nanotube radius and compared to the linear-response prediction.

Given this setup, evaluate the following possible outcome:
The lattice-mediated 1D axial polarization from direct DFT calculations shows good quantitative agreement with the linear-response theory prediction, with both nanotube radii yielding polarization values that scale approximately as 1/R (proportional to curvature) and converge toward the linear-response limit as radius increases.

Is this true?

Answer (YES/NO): NO